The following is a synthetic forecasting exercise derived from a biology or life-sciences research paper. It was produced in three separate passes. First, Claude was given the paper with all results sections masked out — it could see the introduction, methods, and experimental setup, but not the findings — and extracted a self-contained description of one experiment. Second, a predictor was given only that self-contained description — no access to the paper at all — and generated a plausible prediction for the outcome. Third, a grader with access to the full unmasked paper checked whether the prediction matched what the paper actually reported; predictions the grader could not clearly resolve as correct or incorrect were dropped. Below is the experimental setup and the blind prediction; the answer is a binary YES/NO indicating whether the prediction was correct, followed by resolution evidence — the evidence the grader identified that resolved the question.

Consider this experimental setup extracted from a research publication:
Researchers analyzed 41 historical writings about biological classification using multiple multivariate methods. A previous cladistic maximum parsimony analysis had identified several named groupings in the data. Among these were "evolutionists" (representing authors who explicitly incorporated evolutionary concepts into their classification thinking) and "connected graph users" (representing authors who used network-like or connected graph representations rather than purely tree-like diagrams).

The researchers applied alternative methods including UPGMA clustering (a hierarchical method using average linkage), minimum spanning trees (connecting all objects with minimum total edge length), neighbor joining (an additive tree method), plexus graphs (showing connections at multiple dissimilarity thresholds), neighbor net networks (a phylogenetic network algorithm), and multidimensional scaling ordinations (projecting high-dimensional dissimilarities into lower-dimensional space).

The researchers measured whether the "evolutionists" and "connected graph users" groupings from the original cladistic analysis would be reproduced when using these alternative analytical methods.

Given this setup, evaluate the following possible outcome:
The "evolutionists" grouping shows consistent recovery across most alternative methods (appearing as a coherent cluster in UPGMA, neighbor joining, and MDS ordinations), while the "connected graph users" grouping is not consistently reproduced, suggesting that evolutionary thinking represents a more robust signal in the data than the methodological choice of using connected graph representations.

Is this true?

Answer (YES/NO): NO